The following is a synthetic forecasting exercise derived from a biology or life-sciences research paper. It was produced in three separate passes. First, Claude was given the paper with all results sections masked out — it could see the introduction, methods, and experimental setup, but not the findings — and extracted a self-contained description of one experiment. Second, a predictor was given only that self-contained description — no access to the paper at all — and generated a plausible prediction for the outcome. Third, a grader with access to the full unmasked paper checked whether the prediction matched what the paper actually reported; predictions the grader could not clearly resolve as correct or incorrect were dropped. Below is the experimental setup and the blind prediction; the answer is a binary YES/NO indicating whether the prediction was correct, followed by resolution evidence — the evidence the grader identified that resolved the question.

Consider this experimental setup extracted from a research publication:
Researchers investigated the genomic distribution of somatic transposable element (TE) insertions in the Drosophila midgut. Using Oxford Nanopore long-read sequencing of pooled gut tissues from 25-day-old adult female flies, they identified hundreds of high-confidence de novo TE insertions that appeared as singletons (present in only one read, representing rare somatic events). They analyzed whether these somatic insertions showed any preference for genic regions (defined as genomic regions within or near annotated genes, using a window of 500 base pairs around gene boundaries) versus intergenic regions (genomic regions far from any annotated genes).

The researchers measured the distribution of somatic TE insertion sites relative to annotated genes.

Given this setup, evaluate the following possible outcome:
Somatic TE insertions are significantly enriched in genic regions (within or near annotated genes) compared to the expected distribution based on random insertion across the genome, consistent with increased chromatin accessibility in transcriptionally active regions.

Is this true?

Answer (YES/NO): YES